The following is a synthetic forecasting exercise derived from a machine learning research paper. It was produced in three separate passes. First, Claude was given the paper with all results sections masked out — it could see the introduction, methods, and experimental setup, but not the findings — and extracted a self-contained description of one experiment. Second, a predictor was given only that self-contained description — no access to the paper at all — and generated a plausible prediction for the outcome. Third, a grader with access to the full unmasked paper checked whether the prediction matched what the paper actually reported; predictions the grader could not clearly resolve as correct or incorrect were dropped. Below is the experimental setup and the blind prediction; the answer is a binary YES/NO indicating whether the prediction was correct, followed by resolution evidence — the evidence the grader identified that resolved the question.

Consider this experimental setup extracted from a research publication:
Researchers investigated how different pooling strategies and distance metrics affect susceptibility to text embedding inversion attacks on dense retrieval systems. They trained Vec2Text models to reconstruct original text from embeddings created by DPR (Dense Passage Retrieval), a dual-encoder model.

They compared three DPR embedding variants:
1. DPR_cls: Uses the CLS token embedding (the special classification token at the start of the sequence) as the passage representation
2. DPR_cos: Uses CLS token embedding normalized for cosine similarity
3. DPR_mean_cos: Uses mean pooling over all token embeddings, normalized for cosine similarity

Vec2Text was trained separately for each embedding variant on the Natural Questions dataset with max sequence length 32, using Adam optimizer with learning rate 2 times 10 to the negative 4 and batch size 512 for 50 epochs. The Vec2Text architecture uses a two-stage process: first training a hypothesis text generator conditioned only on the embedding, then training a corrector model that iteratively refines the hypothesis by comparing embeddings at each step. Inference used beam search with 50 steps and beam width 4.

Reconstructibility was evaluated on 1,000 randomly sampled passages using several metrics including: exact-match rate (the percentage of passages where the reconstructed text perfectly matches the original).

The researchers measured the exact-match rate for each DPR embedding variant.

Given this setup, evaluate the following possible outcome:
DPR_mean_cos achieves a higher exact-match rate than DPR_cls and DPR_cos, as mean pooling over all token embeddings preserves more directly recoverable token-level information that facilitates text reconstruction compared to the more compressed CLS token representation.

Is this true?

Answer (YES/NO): YES